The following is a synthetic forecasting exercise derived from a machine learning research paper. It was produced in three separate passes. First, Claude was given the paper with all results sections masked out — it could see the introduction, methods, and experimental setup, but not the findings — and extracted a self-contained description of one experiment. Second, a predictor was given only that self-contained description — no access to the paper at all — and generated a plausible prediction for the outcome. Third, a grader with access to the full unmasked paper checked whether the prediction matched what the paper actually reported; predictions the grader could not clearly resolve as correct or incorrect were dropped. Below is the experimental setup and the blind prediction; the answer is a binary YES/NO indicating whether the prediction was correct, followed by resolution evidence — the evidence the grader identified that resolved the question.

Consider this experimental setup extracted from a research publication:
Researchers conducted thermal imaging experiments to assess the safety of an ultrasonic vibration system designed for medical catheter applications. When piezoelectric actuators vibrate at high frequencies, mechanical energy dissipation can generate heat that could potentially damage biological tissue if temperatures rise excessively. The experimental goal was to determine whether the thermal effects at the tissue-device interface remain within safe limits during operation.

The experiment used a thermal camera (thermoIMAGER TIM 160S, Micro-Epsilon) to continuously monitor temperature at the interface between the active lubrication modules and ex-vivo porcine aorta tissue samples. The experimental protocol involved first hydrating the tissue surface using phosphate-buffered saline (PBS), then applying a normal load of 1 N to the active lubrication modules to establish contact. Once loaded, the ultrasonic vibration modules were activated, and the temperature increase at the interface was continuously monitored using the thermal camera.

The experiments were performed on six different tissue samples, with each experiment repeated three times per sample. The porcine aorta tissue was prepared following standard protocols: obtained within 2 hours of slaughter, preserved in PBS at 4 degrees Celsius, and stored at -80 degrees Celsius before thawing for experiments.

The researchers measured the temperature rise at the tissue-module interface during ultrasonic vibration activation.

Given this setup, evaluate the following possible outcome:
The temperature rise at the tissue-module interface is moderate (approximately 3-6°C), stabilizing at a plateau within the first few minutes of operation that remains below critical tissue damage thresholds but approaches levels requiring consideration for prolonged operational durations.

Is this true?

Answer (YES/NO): NO